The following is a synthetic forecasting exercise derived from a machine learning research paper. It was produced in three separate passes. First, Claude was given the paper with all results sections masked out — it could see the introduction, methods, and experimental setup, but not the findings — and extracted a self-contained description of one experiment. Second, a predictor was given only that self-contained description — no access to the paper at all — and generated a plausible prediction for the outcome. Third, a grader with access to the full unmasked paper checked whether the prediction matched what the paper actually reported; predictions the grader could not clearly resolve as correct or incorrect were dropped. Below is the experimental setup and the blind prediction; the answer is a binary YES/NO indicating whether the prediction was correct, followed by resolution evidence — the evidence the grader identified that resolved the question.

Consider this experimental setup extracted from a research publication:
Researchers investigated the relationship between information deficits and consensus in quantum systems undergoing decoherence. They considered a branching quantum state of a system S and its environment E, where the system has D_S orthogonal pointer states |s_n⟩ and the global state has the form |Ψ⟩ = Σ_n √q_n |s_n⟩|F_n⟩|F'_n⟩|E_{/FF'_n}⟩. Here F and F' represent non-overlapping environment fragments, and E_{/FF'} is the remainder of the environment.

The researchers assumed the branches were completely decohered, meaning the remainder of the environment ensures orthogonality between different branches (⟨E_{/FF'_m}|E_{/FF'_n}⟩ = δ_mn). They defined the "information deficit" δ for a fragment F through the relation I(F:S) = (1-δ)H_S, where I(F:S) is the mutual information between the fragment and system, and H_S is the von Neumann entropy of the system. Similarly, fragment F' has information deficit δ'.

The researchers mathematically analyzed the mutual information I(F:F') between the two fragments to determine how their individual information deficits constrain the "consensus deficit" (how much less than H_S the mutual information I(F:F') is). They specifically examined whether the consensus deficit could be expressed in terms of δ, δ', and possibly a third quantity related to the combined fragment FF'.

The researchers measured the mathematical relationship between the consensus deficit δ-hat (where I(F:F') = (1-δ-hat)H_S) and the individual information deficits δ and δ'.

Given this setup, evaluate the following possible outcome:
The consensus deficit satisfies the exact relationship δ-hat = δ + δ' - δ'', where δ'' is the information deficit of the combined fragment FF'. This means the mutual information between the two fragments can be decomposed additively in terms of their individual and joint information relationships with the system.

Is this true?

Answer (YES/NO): YES